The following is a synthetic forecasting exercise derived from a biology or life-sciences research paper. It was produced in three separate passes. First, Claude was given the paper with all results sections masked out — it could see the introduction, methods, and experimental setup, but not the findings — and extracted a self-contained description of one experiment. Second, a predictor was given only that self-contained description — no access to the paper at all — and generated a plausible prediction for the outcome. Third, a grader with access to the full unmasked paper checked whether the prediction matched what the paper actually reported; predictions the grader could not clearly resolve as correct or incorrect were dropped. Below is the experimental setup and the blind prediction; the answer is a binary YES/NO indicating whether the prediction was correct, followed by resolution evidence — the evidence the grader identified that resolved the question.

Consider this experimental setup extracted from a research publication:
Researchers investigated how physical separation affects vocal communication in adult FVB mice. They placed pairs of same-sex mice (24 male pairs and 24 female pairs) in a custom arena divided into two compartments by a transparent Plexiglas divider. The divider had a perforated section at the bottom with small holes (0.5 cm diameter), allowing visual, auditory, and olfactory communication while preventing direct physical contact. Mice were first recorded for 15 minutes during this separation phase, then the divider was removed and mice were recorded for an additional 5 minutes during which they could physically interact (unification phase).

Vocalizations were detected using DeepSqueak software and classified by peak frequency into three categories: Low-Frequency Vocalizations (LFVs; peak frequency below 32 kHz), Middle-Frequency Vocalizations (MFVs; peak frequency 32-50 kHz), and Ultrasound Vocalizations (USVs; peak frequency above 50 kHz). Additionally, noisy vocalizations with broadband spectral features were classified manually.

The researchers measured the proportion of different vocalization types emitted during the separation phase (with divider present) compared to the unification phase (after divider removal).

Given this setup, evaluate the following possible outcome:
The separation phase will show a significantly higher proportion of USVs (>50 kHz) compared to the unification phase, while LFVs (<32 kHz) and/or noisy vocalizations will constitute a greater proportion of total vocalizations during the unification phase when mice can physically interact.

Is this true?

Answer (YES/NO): NO